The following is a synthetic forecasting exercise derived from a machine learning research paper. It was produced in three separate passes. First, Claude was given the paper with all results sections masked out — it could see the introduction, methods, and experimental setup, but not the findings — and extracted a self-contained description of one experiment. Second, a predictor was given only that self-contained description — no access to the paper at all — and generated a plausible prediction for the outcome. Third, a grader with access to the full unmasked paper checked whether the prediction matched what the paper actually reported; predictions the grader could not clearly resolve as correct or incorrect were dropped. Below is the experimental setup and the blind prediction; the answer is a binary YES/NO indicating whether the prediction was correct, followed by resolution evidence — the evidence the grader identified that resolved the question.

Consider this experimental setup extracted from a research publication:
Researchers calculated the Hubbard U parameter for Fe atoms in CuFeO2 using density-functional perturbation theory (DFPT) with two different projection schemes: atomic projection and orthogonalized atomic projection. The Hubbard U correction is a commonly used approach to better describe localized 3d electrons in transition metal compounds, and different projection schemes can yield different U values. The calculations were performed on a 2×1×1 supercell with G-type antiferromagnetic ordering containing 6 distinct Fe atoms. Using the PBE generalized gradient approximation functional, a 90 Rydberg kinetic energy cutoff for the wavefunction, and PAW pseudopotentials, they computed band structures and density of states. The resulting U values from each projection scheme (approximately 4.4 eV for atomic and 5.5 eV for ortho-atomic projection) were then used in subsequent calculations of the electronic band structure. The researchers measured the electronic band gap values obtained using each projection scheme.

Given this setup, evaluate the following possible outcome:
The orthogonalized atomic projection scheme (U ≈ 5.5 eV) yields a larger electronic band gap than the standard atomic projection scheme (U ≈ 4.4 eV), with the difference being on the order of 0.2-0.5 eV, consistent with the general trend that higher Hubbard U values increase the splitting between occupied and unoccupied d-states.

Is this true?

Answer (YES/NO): YES